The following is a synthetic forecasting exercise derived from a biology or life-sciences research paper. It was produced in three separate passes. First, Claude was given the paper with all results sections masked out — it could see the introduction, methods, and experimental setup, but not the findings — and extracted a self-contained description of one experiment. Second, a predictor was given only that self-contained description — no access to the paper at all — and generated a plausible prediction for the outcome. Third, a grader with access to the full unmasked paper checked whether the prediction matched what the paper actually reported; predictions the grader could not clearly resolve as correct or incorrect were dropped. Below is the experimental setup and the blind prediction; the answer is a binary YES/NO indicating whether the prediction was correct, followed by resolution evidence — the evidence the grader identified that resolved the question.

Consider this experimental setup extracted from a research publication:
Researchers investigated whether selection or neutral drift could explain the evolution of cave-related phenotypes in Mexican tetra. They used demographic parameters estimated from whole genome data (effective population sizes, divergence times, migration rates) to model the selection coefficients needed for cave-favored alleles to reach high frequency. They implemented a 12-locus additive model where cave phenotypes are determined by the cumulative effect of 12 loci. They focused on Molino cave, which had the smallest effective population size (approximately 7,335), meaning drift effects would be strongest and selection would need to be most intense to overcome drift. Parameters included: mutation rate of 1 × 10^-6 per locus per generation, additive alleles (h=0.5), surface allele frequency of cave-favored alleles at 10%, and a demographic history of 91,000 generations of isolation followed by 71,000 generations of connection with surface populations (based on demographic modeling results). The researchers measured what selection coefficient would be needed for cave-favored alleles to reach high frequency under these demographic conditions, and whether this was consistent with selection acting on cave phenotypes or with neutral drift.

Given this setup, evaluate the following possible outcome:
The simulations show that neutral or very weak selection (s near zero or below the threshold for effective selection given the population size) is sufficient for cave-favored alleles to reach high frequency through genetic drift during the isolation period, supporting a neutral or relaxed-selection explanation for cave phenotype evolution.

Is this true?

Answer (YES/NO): NO